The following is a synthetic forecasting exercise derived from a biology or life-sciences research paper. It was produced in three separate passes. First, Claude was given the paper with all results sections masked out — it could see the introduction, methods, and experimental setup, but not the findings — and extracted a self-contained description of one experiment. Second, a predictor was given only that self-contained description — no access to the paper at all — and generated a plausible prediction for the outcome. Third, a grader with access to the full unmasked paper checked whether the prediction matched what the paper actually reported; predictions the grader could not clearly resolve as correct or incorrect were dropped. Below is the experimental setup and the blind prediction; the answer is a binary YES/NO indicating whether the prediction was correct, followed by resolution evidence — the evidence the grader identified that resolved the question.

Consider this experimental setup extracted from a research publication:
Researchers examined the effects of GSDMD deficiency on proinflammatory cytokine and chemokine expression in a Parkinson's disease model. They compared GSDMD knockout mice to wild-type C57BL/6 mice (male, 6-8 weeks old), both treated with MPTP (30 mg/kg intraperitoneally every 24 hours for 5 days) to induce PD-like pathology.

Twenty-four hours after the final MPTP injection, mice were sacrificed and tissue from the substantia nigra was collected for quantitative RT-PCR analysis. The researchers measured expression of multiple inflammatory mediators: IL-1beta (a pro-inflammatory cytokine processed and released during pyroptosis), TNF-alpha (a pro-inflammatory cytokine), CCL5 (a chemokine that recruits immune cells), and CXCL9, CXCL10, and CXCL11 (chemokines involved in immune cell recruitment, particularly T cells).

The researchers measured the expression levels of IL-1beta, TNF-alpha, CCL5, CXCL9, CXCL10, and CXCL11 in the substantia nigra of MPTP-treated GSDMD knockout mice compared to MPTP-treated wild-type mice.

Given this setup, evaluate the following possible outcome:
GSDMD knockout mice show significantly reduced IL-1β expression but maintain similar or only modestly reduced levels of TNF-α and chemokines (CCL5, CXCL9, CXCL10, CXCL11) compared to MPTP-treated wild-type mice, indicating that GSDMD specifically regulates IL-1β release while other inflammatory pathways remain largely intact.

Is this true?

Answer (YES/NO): NO